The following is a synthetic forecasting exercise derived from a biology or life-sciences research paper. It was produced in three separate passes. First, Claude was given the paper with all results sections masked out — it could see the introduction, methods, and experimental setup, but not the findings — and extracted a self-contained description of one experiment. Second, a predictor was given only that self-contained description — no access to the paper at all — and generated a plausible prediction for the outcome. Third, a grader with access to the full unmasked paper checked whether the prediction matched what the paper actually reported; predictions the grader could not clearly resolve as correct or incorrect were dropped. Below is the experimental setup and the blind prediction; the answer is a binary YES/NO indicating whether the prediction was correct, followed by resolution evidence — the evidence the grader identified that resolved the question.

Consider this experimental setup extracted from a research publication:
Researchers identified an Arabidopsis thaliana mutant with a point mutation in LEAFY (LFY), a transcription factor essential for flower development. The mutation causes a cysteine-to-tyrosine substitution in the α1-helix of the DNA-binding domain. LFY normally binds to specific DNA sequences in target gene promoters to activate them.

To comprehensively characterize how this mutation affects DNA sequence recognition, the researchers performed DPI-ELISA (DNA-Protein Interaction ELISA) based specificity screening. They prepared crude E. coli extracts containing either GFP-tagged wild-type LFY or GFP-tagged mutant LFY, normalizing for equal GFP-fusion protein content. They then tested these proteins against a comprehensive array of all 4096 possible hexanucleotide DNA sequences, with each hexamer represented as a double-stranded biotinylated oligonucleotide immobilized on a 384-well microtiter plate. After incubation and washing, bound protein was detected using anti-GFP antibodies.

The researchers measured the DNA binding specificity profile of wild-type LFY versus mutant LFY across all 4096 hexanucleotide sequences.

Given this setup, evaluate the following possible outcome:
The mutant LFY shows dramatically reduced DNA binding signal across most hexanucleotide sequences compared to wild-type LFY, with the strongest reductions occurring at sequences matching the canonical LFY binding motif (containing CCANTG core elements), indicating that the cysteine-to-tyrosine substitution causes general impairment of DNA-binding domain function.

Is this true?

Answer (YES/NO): NO